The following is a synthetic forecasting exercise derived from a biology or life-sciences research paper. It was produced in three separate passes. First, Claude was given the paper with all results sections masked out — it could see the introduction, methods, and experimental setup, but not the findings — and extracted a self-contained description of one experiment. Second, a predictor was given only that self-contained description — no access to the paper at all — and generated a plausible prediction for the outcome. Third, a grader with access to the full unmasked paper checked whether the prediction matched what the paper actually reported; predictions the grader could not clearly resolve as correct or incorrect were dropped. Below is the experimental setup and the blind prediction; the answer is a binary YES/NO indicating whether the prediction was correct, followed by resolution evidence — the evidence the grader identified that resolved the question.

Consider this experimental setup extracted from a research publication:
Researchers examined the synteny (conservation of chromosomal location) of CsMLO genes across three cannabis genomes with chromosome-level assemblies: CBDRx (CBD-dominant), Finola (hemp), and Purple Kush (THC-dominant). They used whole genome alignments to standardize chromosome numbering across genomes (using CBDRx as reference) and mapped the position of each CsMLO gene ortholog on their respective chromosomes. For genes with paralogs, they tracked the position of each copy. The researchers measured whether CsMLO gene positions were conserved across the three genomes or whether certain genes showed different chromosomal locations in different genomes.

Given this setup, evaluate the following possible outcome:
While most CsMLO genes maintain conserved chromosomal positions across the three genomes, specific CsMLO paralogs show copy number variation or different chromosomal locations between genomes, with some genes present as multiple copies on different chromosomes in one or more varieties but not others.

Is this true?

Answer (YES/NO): YES